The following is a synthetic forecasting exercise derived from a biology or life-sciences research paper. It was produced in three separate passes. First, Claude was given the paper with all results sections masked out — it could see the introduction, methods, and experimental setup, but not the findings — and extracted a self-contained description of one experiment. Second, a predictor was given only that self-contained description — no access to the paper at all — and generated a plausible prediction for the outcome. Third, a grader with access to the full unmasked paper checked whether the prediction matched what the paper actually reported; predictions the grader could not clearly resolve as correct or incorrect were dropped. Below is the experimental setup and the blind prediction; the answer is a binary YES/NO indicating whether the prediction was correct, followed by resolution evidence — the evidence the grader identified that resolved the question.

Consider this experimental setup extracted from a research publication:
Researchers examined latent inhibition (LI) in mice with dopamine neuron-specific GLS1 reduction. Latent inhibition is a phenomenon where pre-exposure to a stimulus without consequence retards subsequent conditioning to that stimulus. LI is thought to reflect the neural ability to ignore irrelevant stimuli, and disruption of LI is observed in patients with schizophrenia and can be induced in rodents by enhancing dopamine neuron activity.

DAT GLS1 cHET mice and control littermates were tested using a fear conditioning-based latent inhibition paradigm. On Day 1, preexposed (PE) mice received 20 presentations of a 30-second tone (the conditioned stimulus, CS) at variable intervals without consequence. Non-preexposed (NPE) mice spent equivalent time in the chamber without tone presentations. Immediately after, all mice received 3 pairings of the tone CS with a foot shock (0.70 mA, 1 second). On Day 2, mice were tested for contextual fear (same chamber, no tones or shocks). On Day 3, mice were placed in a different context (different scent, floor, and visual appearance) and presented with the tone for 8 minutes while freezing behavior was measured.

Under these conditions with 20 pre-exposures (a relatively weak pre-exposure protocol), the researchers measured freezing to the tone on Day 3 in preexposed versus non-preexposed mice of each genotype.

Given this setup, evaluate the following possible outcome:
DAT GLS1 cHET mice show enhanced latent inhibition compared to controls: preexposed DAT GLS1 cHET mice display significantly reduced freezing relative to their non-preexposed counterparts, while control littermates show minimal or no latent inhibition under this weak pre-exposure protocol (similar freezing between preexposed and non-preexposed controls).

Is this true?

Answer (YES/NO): YES